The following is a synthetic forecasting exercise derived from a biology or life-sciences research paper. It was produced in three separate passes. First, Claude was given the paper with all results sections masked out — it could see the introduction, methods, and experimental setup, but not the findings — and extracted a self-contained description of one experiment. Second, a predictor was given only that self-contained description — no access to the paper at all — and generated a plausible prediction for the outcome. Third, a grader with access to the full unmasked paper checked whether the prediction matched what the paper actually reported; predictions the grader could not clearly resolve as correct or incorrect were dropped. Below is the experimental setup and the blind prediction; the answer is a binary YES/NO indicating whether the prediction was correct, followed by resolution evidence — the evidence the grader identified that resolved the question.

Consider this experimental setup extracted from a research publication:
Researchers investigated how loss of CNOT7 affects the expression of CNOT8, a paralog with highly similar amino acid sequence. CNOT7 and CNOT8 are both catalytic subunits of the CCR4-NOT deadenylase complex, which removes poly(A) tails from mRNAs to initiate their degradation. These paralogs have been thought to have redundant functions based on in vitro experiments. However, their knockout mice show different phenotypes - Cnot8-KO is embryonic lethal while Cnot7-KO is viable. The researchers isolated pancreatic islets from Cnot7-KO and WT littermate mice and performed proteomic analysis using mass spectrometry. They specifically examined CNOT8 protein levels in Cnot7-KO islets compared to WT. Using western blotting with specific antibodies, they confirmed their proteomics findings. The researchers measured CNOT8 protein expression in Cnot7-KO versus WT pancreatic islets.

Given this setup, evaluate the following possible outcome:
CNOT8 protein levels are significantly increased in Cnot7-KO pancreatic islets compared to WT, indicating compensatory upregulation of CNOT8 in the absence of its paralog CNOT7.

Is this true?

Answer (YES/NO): YES